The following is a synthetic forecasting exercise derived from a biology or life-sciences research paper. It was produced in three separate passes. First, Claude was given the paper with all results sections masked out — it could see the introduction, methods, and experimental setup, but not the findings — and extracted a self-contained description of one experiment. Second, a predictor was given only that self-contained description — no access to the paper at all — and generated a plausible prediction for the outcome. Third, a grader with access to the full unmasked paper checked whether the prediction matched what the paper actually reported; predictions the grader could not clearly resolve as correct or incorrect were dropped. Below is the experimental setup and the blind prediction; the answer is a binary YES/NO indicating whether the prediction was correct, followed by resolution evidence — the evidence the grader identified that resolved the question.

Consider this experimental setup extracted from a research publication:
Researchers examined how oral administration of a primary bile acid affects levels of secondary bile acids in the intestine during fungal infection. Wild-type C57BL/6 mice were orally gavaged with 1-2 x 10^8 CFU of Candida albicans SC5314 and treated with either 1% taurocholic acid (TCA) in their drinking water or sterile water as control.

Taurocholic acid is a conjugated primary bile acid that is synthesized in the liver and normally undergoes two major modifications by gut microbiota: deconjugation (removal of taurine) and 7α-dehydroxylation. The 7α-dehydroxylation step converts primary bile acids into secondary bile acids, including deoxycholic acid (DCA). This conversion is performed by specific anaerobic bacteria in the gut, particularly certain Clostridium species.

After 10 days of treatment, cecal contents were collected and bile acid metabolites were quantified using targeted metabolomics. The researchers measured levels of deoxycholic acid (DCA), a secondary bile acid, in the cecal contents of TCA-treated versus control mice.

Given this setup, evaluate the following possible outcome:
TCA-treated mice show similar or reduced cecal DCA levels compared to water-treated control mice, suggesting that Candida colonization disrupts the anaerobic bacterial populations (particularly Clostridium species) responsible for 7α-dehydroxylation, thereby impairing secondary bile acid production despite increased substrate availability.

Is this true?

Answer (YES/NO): YES